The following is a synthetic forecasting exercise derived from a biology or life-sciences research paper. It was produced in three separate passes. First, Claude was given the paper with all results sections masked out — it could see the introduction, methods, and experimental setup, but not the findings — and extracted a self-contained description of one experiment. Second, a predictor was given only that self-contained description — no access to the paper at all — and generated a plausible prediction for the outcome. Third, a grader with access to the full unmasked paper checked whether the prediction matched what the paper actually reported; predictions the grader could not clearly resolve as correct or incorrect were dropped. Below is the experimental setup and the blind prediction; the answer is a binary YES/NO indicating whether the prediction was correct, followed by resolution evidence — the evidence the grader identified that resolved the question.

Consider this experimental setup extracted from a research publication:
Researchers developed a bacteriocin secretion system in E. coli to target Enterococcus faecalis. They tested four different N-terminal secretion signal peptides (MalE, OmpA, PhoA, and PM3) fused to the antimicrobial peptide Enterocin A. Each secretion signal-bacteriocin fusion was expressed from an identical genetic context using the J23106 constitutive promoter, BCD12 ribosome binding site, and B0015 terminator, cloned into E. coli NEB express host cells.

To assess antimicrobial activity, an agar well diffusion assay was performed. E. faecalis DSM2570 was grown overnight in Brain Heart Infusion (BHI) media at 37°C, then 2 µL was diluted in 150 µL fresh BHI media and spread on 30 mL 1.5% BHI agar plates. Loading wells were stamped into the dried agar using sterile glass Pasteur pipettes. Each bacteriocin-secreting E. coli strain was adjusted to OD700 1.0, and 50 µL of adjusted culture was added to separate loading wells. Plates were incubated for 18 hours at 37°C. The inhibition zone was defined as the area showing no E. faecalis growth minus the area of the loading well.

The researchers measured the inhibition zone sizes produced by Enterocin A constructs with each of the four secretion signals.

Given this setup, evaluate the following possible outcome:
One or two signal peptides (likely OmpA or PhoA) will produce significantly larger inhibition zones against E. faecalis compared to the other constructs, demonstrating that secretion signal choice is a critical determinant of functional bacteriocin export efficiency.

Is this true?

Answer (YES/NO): NO